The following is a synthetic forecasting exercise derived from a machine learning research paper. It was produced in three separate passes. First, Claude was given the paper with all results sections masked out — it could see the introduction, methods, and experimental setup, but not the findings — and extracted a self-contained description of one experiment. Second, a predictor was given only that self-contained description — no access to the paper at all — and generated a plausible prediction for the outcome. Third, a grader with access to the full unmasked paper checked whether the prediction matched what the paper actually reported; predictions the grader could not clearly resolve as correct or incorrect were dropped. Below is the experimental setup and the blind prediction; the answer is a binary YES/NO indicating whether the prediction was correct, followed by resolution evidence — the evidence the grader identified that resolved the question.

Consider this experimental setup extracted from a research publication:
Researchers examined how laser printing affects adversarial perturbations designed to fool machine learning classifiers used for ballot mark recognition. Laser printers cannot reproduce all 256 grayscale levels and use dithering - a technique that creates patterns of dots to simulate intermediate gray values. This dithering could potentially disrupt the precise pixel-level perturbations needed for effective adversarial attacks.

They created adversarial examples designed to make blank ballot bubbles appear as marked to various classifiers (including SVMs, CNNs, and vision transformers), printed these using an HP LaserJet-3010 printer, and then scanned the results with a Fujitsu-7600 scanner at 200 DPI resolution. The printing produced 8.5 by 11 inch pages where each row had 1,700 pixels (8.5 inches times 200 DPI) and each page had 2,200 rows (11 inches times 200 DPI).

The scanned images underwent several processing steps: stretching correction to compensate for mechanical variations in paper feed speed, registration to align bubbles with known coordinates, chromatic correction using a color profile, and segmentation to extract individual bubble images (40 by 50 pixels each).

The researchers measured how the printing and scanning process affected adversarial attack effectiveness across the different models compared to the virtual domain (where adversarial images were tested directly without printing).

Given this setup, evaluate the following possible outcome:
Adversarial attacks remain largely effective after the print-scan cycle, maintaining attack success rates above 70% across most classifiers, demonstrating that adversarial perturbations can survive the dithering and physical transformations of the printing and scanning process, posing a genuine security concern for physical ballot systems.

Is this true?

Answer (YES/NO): NO